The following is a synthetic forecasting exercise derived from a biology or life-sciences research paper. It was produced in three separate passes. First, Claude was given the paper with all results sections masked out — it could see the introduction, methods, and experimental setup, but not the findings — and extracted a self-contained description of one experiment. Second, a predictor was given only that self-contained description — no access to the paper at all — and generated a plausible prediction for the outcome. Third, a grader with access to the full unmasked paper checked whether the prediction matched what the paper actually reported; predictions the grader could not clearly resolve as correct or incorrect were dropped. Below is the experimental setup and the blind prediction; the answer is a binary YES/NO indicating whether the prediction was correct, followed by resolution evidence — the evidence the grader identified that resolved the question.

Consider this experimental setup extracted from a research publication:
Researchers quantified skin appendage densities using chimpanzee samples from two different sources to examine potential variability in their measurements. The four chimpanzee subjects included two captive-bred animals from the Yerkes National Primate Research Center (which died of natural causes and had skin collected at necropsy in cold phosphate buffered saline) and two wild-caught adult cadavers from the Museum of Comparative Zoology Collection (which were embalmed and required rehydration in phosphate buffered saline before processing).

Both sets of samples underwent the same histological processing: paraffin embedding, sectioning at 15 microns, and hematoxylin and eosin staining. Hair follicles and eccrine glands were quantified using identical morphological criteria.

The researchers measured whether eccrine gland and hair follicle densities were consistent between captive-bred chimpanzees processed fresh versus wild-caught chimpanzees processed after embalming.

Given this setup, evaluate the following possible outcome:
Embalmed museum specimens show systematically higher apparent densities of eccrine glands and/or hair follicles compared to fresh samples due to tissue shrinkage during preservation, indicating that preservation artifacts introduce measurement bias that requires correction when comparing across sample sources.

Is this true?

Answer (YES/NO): NO